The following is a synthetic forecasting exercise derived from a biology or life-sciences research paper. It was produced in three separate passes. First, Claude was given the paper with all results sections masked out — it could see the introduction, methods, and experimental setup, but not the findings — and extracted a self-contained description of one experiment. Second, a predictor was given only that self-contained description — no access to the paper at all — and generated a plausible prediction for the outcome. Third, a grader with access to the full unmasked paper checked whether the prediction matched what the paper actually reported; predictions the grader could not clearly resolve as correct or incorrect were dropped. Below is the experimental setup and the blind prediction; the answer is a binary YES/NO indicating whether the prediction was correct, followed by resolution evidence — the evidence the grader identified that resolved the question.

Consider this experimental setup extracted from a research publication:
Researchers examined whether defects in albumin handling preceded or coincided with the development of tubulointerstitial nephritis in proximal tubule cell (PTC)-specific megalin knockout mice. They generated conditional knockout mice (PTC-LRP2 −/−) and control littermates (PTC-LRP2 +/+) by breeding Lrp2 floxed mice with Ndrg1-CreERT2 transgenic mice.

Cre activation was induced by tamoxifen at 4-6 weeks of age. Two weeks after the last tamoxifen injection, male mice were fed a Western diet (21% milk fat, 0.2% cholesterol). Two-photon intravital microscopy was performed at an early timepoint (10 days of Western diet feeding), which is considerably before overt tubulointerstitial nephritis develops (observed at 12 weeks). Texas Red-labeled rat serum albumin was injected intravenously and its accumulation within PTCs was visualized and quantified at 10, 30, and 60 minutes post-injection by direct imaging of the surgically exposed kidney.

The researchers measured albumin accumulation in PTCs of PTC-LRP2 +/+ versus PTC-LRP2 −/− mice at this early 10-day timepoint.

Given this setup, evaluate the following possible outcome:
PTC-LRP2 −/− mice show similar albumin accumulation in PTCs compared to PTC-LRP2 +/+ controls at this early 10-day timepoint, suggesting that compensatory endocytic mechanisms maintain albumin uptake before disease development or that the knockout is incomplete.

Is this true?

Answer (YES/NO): NO